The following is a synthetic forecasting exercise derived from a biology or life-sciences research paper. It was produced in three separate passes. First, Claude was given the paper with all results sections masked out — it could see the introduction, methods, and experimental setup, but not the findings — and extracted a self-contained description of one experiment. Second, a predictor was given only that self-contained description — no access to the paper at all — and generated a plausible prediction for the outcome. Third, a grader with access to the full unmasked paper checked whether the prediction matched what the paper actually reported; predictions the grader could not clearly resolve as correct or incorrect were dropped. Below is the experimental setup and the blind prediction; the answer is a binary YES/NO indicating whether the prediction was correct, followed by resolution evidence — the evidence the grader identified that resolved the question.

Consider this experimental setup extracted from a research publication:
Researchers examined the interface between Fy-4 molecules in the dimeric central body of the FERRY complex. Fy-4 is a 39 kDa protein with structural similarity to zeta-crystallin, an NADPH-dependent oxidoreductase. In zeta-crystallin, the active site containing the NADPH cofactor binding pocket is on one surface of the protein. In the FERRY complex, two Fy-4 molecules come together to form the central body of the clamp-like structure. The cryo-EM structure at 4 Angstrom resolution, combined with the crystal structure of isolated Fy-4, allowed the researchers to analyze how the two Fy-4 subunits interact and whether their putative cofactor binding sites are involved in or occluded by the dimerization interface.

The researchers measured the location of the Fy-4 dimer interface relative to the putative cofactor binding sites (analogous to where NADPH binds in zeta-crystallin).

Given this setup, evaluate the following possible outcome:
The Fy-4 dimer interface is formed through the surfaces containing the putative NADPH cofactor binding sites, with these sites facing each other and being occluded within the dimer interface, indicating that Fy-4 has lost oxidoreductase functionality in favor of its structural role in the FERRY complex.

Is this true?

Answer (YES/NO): NO